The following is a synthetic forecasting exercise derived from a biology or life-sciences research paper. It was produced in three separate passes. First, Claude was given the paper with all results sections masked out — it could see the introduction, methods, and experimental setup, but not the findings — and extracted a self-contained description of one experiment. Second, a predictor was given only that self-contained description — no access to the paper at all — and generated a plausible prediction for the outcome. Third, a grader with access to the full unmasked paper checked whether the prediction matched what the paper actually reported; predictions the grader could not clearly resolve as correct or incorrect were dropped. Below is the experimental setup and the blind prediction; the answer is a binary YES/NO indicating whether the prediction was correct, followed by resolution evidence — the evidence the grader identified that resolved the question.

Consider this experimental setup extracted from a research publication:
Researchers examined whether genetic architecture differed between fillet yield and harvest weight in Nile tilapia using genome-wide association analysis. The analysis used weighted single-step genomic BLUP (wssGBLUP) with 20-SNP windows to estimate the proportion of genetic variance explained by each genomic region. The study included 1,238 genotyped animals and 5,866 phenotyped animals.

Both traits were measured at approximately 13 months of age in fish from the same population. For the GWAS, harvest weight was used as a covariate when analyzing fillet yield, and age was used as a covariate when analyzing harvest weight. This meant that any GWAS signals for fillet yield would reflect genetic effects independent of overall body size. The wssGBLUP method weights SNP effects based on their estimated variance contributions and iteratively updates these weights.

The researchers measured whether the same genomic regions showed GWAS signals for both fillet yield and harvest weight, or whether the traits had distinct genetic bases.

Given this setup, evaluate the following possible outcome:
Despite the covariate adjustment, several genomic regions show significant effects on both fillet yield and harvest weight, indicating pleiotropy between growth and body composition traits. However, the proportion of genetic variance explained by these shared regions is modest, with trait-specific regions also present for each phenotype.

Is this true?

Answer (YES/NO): NO